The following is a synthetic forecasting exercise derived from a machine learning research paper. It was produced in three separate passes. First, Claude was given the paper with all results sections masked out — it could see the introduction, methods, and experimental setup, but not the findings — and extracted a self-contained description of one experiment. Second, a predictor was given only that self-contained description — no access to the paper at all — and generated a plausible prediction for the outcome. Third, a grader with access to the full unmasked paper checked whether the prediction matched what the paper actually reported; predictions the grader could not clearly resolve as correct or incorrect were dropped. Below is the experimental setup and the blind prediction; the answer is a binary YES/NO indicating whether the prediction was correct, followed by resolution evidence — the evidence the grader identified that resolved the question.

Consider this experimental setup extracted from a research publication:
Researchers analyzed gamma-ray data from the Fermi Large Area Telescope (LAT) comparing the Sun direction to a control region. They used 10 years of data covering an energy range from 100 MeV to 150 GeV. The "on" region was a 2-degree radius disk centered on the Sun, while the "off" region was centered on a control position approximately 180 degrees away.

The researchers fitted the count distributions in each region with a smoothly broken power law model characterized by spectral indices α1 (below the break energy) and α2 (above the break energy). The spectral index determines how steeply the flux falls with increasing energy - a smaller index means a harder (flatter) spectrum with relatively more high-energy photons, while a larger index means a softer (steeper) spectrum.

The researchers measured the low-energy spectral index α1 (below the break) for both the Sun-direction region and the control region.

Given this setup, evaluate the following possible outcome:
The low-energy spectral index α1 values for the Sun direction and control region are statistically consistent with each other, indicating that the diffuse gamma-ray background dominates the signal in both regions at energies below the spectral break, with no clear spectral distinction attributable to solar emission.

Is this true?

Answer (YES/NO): NO